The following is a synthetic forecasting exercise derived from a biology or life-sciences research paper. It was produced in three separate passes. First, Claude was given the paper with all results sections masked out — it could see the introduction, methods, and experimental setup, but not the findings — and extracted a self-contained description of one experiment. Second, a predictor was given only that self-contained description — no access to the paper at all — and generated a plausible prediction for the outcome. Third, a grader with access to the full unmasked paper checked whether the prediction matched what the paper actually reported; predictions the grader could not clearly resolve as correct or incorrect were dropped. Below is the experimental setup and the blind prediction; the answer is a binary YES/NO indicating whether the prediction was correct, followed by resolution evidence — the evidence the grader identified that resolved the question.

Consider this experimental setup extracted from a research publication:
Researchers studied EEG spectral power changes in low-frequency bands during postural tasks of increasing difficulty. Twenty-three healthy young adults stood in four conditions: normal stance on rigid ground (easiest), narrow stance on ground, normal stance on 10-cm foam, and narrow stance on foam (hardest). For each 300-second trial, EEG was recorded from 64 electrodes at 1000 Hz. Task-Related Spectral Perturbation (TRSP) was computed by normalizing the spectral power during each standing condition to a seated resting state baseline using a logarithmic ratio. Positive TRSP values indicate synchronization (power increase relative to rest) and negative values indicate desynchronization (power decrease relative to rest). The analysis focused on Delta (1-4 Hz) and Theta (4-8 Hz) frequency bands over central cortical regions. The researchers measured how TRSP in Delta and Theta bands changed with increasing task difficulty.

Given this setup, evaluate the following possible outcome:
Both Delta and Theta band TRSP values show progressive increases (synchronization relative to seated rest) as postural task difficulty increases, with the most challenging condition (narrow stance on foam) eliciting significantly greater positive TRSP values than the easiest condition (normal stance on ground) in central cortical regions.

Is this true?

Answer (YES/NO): NO